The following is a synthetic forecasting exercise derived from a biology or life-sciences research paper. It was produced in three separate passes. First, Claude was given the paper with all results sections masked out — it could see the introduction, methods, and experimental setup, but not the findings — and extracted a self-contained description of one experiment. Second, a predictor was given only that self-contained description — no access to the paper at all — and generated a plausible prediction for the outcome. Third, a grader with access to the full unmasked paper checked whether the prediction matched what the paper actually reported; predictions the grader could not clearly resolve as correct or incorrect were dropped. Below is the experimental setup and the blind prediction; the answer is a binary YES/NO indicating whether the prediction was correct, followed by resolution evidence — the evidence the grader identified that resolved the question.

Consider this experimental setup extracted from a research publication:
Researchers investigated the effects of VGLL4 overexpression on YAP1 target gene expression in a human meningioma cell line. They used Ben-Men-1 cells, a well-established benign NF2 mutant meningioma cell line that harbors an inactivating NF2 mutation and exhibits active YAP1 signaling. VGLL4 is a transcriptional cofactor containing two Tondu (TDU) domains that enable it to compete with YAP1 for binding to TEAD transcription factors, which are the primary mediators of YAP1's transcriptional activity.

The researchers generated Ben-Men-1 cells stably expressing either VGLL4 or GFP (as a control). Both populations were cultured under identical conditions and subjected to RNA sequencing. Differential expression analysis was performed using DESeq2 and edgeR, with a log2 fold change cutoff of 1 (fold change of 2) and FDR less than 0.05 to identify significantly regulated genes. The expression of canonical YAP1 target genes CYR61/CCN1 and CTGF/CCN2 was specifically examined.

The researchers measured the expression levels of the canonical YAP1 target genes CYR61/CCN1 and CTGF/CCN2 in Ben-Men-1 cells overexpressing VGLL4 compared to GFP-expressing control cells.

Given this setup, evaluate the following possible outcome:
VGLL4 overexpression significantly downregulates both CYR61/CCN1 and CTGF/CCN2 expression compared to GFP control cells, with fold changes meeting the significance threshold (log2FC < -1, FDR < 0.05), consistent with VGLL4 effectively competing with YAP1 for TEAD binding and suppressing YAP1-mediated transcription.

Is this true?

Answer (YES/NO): YES